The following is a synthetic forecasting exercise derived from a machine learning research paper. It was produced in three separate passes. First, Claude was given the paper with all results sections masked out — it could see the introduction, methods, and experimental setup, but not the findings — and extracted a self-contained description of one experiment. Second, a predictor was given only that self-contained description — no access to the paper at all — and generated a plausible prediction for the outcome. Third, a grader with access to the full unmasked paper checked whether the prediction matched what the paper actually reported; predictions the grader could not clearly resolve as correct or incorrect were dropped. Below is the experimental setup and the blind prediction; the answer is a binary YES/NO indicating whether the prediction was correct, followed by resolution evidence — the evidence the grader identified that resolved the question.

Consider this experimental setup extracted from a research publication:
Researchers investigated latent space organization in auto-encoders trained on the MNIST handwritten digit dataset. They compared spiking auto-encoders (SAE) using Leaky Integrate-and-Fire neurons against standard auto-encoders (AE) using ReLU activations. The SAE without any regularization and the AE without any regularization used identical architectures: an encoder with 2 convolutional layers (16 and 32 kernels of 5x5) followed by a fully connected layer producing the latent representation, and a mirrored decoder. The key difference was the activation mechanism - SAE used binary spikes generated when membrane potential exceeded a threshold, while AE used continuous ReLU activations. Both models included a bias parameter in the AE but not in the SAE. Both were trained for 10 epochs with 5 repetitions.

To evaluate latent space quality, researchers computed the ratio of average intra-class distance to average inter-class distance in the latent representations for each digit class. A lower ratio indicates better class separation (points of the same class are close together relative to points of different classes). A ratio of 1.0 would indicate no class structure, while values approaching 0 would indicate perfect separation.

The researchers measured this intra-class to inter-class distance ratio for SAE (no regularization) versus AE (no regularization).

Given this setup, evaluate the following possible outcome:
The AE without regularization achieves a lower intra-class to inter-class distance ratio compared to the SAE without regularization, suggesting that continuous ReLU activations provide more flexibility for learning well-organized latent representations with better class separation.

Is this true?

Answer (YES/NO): NO